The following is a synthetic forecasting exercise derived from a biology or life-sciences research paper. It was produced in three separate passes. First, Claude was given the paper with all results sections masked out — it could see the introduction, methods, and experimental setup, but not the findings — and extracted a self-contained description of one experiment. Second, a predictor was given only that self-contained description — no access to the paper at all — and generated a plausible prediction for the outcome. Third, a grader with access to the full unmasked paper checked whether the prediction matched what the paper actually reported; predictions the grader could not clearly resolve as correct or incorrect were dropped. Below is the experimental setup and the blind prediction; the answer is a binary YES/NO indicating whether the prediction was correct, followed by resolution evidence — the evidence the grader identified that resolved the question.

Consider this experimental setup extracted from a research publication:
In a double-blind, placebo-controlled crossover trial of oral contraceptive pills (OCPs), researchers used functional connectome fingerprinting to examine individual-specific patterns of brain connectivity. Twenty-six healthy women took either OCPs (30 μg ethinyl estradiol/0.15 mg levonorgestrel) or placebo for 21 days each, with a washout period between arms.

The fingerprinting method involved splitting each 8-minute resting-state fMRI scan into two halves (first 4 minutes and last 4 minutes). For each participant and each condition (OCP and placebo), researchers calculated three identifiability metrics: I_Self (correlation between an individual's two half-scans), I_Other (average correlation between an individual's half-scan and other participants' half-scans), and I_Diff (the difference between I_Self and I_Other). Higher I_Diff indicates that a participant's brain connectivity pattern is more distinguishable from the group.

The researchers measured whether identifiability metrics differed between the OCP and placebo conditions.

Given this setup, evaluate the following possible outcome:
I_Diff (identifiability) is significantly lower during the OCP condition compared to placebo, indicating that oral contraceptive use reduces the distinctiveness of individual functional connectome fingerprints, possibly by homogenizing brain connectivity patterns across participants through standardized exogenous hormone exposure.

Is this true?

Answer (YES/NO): NO